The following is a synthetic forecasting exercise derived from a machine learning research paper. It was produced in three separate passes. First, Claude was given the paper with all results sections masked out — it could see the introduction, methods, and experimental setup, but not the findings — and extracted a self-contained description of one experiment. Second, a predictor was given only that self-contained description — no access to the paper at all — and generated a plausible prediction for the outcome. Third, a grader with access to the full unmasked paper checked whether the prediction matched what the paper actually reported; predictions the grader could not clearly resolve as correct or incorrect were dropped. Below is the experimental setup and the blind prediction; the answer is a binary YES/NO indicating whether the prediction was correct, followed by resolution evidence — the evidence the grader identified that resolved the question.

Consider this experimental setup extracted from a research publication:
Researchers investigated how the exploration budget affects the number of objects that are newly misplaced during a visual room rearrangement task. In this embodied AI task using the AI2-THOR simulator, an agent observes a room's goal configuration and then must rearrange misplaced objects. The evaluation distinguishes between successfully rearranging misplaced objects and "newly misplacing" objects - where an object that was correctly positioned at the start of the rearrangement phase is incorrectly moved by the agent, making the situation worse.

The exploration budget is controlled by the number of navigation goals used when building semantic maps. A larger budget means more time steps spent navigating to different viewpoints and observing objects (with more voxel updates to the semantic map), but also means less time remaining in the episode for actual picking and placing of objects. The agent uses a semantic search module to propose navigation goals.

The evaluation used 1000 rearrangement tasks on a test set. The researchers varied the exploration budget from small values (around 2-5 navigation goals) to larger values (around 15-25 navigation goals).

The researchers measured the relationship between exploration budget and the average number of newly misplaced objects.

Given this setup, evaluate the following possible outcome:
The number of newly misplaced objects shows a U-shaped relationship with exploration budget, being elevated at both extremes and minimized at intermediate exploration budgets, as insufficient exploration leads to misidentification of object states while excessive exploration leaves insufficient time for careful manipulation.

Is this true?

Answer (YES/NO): NO